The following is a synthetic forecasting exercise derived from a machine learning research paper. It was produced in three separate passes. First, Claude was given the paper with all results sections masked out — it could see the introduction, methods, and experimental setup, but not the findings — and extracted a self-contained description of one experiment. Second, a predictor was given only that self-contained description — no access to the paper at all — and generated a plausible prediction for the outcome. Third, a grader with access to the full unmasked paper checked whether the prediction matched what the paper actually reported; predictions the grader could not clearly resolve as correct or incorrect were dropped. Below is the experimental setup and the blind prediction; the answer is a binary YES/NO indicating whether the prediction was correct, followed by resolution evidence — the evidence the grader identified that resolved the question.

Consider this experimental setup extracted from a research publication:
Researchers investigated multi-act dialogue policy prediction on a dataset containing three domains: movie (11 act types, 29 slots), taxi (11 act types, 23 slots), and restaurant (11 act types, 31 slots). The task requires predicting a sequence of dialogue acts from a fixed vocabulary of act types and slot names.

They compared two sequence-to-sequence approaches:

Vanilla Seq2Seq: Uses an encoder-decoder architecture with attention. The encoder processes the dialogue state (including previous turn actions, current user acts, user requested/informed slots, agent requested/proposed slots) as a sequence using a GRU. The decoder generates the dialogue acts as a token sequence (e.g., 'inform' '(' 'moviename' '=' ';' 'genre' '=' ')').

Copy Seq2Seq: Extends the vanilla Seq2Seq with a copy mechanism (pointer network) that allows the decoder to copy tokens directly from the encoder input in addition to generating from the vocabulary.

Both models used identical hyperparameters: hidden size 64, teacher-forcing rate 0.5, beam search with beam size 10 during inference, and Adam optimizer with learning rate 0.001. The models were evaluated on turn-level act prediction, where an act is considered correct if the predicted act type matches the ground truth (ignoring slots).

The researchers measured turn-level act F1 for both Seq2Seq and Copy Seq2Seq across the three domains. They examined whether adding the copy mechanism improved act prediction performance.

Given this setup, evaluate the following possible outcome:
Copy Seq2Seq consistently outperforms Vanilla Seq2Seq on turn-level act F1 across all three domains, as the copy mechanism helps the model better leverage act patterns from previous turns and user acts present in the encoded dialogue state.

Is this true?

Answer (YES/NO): NO